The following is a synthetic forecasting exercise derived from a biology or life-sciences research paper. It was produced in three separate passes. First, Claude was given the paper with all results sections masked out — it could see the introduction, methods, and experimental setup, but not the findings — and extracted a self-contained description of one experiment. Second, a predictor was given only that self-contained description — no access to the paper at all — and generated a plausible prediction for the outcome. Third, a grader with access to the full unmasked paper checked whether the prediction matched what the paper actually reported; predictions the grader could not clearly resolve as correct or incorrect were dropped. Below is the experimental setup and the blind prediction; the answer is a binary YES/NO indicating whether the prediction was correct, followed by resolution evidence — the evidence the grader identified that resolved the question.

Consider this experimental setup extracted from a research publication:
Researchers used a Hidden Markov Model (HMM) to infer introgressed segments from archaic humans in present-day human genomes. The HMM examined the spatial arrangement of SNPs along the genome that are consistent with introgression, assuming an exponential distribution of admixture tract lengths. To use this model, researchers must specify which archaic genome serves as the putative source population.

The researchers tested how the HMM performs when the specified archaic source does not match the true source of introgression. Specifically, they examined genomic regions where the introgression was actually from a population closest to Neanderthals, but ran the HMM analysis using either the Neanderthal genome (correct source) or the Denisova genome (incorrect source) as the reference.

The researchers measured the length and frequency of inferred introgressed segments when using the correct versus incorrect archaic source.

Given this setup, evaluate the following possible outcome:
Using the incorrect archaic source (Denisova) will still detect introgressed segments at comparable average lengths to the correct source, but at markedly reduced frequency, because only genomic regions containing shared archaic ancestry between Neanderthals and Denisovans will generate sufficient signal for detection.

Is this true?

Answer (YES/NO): NO